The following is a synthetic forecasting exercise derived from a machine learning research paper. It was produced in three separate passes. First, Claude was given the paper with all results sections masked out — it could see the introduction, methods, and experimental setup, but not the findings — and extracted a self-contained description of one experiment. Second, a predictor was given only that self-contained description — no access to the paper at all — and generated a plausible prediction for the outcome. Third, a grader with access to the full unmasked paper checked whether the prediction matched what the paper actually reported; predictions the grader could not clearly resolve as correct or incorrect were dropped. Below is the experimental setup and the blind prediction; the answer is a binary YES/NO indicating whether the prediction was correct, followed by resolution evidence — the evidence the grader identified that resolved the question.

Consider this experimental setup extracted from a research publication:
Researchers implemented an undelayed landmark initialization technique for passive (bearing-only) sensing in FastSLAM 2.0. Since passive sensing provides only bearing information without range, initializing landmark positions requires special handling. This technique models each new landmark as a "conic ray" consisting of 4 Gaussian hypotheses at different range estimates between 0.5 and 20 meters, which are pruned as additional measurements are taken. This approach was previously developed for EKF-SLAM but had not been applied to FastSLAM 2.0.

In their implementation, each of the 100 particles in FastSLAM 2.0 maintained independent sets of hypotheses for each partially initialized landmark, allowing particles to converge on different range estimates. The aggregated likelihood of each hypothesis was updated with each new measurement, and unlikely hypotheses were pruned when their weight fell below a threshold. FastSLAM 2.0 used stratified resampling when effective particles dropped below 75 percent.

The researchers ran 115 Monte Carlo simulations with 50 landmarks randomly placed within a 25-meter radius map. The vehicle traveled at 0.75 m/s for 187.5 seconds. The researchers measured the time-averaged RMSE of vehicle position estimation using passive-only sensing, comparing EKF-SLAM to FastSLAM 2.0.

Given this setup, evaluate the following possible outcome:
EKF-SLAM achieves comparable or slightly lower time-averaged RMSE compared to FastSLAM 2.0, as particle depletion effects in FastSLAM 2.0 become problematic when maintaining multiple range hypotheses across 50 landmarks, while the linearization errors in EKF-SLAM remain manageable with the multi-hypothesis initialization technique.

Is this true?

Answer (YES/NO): YES